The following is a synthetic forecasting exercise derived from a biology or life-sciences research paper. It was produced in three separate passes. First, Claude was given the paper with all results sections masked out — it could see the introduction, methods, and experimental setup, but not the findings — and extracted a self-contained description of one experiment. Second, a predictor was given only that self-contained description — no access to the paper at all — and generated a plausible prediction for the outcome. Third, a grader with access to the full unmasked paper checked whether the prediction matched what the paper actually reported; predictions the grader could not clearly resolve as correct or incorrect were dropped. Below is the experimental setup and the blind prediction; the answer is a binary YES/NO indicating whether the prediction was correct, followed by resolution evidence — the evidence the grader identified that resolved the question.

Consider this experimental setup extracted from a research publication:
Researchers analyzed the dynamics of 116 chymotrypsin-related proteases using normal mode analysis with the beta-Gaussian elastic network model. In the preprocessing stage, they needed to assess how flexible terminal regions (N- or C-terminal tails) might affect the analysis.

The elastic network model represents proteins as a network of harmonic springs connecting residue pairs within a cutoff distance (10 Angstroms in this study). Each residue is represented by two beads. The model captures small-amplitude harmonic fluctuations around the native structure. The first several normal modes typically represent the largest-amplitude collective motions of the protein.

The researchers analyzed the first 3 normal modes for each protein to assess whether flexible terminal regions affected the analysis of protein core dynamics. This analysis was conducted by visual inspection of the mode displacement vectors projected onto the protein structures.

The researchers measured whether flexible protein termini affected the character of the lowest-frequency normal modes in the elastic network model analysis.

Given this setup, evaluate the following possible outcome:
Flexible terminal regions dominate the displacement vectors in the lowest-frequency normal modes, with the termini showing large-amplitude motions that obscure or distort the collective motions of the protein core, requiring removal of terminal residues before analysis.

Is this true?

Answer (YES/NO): NO